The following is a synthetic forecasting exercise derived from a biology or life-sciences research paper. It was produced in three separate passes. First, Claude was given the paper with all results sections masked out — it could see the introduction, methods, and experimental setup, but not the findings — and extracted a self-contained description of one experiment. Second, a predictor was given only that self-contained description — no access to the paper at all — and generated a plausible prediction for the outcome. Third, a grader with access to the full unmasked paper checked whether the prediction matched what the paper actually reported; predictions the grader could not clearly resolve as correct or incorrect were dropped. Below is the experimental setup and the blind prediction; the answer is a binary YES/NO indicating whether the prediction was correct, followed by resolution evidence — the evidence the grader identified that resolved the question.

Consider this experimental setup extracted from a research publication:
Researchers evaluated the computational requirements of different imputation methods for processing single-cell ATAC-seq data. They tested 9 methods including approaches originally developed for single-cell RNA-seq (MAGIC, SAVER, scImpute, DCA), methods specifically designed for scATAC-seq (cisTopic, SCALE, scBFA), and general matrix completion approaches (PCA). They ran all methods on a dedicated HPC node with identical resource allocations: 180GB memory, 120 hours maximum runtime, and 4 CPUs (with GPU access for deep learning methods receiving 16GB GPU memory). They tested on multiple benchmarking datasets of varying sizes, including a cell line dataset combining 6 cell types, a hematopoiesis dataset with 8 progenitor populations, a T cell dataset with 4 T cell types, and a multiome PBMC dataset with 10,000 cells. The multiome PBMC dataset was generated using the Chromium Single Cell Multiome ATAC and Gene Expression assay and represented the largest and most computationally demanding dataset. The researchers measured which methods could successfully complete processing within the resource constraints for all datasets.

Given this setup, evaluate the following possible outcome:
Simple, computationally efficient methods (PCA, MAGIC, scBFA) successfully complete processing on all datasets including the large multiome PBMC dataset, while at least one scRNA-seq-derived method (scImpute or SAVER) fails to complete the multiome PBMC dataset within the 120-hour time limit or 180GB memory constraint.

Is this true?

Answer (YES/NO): NO